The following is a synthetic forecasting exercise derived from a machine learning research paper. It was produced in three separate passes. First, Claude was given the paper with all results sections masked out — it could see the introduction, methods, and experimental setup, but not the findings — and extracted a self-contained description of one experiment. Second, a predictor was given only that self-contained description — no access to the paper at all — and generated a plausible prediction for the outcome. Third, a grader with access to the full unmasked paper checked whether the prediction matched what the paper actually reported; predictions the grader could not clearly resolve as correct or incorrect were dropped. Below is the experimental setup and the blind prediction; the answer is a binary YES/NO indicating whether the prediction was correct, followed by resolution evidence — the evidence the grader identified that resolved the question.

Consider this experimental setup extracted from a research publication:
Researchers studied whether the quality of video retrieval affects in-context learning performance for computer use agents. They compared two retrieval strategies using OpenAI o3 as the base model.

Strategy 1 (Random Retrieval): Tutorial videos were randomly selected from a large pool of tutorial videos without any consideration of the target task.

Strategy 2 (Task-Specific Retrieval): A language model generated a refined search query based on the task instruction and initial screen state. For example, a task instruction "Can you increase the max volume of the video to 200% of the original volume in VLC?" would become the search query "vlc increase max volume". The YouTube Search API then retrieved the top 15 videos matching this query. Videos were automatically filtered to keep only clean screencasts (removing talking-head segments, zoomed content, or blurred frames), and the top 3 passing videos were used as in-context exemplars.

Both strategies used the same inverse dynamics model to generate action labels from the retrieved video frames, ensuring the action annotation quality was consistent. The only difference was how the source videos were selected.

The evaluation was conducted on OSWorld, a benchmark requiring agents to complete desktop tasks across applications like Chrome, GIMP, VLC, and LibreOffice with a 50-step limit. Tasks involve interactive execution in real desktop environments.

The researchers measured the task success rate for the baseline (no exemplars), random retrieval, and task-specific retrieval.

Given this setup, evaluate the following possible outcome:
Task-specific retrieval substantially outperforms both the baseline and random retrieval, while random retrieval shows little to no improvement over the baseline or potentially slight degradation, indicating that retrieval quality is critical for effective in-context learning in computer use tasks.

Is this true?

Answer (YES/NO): YES